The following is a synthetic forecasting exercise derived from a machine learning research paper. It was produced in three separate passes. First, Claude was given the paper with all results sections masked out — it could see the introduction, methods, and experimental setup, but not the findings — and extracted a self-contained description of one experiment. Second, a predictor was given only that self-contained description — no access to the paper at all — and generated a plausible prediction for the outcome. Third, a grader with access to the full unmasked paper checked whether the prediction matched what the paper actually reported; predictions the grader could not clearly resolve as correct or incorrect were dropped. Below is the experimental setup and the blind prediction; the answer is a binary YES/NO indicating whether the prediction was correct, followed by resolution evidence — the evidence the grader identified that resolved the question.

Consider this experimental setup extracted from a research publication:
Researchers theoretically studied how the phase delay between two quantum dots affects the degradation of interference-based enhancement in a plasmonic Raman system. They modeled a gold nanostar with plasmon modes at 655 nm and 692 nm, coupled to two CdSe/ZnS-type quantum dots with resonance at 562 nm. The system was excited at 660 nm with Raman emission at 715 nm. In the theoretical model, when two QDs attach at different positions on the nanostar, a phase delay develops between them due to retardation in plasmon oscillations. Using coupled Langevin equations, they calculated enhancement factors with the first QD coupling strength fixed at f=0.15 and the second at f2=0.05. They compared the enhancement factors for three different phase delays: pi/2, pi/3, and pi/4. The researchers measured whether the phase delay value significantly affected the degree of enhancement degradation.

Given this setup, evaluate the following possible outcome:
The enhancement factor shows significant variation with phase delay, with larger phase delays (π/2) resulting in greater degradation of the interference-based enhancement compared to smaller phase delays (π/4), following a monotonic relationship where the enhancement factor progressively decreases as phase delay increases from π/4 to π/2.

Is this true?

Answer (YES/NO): NO